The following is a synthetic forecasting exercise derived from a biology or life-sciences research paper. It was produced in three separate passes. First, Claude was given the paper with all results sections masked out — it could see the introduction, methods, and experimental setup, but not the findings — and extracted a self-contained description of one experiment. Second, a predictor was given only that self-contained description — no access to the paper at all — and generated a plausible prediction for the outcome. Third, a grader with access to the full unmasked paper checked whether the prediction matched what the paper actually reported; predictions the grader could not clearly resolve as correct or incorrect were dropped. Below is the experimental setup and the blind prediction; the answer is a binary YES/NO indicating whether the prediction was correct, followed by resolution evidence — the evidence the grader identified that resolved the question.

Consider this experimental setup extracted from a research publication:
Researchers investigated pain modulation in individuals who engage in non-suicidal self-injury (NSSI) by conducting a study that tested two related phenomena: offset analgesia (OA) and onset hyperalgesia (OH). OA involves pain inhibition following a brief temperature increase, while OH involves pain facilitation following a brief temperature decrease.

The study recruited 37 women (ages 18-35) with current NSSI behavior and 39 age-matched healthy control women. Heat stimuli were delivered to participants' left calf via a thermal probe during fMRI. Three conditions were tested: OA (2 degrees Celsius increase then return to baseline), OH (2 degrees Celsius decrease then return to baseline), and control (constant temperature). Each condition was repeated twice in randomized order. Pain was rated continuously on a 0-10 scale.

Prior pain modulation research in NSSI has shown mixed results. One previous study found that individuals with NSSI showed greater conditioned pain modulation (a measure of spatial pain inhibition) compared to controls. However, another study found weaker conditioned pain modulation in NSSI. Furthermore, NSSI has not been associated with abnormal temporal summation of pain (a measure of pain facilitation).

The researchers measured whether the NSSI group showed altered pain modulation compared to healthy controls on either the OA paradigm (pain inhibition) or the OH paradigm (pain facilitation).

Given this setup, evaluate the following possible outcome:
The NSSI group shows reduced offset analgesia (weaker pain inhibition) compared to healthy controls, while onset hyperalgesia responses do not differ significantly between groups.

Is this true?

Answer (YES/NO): NO